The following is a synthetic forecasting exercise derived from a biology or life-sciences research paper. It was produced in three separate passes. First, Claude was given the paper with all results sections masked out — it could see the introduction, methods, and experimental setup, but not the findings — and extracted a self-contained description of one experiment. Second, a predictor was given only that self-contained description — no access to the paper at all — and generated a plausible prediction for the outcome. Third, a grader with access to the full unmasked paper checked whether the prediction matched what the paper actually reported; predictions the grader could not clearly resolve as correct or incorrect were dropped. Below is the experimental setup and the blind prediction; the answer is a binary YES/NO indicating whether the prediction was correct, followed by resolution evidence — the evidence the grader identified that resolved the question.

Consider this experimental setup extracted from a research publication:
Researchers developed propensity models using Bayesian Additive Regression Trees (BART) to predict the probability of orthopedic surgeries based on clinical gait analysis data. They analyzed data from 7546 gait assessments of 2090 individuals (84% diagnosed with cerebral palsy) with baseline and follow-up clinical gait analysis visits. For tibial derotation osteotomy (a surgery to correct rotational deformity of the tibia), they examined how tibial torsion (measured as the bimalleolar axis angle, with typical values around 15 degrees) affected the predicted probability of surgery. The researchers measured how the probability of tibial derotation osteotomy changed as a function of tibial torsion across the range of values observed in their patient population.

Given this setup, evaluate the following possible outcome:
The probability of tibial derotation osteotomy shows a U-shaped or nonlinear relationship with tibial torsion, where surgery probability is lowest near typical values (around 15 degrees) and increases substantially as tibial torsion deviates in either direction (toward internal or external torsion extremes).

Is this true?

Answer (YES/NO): YES